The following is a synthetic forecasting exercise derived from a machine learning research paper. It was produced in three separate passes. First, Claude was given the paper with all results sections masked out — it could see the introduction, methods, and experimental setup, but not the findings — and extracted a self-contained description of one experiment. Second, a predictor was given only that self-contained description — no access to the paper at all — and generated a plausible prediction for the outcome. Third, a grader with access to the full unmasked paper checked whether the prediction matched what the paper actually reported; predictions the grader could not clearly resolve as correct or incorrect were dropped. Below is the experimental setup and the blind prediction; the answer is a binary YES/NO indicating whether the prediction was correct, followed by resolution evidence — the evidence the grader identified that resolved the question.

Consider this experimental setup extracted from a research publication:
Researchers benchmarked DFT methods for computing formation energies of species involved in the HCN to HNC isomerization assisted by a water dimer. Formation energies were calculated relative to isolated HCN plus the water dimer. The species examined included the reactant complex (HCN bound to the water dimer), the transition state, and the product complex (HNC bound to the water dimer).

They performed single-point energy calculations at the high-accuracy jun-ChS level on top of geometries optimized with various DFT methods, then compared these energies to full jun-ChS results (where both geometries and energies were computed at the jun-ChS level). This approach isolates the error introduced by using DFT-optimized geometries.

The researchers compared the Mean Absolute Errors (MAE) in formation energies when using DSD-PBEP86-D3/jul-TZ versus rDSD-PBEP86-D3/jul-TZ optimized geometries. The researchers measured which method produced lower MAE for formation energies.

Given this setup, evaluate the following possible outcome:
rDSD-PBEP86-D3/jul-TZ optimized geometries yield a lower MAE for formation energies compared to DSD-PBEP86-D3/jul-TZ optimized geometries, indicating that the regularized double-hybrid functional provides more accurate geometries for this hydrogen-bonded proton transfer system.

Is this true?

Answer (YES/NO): YES